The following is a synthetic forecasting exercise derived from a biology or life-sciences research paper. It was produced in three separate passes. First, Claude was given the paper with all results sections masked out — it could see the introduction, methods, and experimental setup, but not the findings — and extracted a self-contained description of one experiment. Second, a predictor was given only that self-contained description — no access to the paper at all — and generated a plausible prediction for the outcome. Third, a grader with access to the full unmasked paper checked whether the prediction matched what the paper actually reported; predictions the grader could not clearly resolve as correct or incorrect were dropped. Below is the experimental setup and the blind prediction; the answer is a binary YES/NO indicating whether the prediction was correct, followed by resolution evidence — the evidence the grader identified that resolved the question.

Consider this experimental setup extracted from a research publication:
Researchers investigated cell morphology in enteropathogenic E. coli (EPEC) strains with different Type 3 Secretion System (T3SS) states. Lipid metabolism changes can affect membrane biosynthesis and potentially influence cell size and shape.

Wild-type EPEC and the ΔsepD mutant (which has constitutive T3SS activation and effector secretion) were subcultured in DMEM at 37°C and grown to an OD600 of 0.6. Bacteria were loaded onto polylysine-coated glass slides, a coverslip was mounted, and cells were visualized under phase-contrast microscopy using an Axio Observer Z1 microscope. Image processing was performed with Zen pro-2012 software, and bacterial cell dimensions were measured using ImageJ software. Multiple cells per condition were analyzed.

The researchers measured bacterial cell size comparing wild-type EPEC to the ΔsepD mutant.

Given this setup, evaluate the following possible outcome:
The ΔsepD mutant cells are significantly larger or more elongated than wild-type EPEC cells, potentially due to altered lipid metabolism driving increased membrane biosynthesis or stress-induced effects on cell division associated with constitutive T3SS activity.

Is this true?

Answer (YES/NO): YES